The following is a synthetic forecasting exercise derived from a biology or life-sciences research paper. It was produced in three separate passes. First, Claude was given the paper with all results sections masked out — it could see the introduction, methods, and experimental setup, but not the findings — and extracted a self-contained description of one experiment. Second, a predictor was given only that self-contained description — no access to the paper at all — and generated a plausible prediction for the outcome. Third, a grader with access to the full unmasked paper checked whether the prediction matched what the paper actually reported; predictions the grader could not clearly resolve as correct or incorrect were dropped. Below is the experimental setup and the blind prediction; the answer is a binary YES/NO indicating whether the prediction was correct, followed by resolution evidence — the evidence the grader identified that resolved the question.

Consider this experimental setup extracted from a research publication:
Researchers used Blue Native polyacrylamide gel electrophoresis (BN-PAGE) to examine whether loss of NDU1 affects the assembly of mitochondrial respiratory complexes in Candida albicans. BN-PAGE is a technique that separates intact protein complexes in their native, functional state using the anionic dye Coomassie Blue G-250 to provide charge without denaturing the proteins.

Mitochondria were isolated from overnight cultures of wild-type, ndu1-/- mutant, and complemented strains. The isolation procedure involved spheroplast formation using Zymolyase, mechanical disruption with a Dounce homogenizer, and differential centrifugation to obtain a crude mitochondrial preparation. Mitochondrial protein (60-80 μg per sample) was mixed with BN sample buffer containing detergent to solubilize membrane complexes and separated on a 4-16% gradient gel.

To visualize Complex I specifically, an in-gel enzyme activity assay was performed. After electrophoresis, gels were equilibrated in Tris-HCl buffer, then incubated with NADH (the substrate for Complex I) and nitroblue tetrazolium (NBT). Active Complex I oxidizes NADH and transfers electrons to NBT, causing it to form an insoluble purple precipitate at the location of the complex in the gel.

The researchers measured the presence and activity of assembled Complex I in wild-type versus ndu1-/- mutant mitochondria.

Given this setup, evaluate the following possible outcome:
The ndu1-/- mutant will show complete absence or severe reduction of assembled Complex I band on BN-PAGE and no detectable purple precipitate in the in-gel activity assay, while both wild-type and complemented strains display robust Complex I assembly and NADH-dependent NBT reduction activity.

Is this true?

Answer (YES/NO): NO